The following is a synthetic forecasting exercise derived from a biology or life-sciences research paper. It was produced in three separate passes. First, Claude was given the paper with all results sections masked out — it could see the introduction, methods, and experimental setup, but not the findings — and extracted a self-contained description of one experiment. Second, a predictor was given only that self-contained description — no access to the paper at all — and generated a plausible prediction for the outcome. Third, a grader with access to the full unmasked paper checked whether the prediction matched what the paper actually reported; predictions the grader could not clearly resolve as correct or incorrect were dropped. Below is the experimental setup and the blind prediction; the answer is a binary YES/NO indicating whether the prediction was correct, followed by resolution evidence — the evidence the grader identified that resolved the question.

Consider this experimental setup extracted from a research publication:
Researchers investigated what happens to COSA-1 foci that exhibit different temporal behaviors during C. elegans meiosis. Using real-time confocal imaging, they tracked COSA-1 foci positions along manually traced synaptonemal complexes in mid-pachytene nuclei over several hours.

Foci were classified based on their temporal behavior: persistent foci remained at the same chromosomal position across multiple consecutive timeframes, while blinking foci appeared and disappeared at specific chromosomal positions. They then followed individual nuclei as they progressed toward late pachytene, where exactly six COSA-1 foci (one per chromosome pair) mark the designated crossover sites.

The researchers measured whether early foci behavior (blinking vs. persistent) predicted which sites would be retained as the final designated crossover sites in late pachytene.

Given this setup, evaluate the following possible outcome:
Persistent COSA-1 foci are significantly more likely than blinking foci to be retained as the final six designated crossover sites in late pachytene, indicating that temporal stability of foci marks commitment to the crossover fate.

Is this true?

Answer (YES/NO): YES